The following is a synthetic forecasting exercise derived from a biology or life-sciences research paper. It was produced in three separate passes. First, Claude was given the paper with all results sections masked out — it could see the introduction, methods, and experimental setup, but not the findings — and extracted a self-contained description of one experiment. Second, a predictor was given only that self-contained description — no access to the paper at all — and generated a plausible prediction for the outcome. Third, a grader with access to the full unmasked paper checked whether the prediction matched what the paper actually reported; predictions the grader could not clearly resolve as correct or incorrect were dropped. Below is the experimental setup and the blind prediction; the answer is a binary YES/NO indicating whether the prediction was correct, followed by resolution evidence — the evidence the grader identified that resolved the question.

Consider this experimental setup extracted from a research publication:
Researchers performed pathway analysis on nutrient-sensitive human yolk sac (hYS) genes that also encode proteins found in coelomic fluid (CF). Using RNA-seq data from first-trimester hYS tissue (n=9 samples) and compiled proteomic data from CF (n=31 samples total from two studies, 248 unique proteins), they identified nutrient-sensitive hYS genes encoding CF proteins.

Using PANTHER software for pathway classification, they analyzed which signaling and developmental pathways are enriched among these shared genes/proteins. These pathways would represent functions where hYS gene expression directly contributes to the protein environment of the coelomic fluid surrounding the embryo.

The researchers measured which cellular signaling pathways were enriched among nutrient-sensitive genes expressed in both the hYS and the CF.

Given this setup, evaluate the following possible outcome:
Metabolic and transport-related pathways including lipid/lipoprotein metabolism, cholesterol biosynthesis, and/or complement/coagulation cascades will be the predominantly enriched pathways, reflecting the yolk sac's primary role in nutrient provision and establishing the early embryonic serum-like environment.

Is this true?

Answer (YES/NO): NO